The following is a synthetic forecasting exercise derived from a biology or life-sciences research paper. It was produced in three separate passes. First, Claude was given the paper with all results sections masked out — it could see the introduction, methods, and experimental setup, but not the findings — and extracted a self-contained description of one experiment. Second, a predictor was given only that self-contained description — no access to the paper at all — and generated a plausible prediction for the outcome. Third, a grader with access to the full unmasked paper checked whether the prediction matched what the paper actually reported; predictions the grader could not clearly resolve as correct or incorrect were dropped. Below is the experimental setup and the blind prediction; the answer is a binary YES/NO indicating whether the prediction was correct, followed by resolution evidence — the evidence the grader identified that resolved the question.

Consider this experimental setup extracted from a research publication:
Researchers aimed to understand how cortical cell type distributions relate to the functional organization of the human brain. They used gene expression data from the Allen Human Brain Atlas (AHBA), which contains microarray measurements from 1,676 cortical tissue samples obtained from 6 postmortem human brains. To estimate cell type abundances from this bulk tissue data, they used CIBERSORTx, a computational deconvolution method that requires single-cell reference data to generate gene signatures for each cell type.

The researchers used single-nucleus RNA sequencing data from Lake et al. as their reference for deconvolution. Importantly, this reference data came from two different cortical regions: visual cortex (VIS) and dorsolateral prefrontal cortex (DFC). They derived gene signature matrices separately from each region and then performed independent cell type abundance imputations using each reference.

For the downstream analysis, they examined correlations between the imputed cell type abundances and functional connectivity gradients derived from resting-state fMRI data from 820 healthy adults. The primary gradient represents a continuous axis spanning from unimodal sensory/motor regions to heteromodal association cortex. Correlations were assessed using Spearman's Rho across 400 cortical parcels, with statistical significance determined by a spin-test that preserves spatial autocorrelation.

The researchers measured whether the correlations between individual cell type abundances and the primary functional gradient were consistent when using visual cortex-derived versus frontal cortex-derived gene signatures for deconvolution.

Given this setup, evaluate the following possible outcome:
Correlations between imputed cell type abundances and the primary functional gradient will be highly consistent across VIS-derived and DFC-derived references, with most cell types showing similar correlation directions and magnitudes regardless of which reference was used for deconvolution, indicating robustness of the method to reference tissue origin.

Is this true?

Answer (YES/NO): YES